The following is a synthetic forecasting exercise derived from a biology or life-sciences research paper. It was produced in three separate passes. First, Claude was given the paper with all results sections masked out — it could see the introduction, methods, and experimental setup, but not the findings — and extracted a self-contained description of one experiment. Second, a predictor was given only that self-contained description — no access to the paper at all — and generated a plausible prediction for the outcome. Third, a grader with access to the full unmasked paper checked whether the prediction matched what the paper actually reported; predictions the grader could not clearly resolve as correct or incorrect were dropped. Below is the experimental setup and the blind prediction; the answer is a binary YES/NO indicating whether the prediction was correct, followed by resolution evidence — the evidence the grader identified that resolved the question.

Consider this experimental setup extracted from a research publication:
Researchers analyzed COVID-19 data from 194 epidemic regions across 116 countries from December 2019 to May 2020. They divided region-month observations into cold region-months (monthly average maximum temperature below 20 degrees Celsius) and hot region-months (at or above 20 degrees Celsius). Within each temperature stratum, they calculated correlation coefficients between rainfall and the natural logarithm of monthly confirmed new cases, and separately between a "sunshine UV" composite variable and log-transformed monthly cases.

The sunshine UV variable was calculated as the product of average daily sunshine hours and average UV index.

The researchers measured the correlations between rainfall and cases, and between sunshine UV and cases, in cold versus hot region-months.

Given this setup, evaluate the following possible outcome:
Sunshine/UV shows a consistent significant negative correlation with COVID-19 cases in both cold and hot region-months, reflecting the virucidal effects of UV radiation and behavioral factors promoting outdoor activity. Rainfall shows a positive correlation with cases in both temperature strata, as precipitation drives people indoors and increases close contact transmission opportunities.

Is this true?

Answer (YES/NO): NO